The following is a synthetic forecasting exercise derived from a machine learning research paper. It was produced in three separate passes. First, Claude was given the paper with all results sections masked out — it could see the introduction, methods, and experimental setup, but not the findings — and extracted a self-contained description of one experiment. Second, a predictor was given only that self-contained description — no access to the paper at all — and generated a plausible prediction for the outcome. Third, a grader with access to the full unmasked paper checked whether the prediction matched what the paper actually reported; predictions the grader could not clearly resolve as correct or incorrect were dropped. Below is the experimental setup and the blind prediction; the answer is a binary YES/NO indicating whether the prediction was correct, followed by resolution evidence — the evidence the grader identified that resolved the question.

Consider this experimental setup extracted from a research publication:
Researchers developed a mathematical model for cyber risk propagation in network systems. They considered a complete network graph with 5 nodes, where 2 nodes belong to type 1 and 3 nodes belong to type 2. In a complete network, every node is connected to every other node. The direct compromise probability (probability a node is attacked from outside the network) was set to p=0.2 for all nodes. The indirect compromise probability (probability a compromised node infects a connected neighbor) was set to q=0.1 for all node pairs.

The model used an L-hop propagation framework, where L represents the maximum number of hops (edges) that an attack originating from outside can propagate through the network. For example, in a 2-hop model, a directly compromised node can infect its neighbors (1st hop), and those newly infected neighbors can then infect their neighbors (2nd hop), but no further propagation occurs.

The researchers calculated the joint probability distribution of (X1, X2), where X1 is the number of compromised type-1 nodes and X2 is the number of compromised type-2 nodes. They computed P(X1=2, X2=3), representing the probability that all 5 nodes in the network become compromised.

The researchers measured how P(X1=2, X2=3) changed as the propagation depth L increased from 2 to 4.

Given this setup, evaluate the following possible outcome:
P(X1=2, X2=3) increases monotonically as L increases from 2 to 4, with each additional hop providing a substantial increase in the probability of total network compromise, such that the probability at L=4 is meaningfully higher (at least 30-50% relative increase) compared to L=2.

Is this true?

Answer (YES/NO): NO